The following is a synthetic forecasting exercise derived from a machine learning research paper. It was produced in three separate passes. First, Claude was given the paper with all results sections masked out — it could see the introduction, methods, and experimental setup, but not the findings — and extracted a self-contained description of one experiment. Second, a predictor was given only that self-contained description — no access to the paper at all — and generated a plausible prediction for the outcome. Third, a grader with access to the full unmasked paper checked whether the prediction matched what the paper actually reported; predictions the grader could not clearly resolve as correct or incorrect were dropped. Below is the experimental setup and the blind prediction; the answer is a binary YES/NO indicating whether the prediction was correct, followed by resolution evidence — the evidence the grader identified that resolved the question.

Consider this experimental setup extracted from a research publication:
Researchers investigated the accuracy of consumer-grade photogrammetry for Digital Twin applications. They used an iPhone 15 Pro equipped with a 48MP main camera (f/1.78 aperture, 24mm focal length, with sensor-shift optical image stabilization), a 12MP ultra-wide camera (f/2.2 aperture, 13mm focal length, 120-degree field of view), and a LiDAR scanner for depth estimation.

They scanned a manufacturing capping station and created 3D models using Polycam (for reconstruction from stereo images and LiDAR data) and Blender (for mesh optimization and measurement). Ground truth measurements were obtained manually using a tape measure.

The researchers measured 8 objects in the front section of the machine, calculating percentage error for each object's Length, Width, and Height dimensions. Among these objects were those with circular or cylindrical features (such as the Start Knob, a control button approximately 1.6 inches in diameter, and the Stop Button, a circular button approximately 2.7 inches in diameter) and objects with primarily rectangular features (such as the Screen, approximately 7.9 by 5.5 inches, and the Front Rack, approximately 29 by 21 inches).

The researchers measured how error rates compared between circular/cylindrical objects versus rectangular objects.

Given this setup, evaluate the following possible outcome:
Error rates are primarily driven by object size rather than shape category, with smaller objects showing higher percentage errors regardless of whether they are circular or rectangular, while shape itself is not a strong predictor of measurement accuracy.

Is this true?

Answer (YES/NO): NO